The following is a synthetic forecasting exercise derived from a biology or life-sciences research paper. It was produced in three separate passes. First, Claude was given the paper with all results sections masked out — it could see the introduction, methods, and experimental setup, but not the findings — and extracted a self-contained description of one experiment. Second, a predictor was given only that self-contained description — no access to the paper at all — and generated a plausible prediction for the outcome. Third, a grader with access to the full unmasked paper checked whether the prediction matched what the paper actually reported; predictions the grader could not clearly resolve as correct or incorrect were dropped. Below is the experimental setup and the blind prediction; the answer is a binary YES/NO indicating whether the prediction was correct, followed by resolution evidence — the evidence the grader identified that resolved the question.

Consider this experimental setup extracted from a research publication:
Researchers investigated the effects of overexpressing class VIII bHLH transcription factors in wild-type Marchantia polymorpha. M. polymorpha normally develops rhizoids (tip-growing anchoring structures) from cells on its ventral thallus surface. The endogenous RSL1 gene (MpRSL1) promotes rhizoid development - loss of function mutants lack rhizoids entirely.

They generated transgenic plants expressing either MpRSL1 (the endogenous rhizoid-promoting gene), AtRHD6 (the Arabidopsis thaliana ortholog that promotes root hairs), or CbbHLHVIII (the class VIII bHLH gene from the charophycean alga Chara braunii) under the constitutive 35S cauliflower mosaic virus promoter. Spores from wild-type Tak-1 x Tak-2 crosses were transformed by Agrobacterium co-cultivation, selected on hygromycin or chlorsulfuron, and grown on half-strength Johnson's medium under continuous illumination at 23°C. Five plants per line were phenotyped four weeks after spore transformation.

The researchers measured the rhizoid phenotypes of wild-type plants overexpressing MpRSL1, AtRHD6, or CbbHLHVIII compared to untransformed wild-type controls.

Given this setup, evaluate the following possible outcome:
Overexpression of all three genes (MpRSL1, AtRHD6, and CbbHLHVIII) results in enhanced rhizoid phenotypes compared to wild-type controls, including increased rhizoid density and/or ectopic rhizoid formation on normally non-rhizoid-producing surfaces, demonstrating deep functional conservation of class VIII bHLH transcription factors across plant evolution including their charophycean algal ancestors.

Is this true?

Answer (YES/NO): NO